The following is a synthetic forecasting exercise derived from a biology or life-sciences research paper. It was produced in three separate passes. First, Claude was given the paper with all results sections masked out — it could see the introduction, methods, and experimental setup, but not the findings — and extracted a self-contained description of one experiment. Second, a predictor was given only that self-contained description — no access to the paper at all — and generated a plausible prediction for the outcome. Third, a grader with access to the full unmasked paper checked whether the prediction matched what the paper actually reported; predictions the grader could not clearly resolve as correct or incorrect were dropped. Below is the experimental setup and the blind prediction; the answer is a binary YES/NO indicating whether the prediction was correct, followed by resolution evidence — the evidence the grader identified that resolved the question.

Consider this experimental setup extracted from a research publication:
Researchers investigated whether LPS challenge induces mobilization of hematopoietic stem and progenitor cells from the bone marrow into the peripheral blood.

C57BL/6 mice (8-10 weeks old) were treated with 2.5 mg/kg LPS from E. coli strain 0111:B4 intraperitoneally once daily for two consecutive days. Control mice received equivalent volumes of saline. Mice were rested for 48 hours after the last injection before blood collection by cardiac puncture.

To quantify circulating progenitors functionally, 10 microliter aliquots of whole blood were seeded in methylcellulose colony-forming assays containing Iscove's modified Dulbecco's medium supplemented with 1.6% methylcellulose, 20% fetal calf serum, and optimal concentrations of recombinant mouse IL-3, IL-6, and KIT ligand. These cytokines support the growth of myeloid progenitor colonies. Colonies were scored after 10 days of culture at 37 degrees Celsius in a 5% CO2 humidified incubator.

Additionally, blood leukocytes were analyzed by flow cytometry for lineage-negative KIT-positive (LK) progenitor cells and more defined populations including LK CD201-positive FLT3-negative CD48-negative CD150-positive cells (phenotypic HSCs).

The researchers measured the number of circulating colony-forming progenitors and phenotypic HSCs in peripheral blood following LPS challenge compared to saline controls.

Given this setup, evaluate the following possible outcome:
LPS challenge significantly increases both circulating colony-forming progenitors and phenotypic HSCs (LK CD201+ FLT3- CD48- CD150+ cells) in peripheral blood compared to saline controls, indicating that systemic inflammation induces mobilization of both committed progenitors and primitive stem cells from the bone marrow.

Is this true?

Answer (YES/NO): YES